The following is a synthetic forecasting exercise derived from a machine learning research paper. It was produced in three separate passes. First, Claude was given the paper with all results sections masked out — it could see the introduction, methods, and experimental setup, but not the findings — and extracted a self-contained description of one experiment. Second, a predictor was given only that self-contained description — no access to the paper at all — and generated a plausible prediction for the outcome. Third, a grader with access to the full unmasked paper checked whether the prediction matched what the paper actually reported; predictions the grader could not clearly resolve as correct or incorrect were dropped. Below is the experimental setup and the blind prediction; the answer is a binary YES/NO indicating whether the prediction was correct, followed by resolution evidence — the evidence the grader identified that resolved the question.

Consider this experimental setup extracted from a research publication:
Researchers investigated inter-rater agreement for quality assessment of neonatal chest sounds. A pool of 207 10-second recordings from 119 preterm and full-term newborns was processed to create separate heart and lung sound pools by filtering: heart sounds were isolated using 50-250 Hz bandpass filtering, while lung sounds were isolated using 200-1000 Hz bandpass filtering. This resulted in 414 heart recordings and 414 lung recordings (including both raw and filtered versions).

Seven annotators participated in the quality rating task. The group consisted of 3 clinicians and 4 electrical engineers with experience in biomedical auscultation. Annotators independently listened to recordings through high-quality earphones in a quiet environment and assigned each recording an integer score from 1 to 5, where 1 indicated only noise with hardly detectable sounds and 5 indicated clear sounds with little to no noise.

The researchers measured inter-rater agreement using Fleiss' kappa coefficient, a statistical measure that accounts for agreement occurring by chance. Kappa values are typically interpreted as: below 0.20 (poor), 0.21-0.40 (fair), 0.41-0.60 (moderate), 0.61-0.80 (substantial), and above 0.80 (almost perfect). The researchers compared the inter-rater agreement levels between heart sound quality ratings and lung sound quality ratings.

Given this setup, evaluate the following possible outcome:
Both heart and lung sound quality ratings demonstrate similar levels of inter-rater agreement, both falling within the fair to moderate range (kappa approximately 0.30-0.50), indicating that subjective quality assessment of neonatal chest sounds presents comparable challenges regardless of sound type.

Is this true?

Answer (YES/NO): NO